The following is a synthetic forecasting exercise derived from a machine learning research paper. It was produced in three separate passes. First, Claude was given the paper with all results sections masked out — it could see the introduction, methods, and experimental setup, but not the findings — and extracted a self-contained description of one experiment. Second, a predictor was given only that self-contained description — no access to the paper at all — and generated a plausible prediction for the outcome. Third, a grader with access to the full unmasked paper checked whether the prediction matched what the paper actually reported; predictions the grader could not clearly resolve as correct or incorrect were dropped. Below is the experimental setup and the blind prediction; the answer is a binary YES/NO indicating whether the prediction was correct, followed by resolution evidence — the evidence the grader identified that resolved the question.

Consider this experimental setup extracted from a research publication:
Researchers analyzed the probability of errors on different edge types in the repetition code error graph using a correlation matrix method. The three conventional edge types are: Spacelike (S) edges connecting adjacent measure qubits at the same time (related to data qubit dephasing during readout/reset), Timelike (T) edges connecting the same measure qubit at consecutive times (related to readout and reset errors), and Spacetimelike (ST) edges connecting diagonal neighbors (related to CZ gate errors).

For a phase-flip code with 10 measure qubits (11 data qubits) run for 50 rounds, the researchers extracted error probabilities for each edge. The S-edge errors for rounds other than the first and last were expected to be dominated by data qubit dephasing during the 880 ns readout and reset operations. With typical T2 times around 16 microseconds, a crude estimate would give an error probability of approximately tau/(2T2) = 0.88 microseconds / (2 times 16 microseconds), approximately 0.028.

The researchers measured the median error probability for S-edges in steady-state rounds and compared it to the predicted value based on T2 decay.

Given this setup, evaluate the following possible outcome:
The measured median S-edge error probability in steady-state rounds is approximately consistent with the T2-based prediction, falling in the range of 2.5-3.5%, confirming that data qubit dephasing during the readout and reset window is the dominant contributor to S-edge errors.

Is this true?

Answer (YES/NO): YES